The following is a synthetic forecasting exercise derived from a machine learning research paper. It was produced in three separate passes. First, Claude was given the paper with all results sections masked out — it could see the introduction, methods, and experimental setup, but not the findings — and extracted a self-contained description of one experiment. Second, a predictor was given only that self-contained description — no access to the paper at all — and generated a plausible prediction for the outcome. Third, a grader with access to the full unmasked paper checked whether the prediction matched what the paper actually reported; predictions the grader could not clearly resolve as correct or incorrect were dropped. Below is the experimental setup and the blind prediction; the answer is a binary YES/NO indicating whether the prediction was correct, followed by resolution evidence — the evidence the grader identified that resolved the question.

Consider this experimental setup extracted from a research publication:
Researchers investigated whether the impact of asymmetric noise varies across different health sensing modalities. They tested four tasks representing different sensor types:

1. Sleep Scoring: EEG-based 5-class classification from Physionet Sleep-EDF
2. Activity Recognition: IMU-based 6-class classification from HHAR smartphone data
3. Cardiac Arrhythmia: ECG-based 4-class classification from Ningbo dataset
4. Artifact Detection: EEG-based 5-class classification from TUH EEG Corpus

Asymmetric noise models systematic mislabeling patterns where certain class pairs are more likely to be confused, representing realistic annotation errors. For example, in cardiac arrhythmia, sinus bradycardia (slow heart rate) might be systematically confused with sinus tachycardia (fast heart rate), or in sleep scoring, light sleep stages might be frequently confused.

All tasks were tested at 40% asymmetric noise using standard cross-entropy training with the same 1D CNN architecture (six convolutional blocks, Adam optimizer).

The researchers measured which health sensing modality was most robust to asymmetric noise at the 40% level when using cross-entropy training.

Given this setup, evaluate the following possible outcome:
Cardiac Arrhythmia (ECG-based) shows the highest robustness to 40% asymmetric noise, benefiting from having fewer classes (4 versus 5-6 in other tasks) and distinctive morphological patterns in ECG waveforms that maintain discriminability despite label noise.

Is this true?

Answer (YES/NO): NO